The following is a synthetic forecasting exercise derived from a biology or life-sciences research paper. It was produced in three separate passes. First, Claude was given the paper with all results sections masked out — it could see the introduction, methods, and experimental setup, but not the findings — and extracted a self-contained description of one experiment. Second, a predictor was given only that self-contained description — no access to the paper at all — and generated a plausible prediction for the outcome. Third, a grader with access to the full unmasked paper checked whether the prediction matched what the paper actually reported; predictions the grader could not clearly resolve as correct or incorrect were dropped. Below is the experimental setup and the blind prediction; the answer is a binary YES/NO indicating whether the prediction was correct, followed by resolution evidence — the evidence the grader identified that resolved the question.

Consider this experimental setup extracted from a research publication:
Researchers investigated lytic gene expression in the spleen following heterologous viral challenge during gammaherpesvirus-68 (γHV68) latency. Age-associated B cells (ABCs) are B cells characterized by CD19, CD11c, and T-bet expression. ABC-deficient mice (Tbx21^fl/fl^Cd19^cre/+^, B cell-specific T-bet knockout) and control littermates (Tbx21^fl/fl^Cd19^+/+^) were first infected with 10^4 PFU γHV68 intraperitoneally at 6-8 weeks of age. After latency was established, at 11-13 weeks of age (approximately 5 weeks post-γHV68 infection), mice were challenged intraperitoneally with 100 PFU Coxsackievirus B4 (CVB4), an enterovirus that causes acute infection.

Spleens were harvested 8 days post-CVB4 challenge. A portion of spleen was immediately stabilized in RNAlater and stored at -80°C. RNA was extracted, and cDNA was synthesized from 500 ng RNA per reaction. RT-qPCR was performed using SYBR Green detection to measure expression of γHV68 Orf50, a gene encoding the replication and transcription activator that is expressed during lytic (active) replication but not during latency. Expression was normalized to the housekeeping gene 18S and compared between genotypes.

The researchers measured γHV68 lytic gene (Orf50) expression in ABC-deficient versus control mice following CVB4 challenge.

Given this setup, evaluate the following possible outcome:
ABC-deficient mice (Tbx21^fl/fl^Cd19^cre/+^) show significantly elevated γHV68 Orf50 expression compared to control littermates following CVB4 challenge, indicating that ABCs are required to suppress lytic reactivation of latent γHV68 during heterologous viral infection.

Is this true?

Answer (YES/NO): YES